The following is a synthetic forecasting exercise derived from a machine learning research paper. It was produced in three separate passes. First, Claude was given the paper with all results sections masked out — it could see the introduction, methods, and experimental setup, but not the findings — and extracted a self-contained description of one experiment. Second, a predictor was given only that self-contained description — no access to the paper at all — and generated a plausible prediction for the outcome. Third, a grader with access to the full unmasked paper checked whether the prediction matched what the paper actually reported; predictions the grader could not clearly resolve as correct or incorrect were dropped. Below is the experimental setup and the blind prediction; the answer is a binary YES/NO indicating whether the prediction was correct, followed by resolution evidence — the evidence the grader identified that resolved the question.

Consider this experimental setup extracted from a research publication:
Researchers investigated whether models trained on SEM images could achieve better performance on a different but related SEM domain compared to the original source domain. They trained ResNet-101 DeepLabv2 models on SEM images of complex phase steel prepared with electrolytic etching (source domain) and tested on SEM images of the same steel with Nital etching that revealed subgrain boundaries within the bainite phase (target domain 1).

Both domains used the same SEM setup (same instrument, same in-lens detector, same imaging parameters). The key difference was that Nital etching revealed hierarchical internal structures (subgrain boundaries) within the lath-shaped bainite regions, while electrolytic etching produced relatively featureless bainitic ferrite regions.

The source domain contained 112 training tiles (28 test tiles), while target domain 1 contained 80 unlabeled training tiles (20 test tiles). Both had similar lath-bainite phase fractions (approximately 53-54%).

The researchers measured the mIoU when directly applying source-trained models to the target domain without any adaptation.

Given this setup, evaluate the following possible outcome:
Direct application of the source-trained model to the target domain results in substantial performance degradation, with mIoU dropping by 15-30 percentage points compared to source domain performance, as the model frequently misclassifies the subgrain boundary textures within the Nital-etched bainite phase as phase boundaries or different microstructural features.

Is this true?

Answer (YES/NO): NO